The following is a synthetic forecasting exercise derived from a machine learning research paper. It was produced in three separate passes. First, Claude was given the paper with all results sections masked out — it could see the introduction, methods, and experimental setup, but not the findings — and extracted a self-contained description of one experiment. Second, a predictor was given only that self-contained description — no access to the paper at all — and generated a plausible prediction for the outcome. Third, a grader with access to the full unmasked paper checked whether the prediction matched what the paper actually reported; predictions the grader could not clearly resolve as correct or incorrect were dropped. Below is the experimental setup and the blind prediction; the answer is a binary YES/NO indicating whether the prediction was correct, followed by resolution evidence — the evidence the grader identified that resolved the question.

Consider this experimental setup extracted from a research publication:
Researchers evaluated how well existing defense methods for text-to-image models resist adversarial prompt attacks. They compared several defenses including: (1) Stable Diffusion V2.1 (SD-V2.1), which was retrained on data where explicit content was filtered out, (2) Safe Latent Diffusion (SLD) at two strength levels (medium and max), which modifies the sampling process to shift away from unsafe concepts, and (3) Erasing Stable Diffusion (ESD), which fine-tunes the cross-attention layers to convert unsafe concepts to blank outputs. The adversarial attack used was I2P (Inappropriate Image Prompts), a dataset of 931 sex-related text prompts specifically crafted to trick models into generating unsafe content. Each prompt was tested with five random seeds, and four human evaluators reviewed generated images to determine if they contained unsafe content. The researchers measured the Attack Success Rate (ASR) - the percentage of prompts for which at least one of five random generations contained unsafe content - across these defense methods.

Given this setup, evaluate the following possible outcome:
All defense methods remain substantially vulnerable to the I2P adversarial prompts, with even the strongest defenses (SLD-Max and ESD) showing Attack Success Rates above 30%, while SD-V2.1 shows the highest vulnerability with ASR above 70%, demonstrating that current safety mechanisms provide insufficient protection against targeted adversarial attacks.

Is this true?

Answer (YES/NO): NO